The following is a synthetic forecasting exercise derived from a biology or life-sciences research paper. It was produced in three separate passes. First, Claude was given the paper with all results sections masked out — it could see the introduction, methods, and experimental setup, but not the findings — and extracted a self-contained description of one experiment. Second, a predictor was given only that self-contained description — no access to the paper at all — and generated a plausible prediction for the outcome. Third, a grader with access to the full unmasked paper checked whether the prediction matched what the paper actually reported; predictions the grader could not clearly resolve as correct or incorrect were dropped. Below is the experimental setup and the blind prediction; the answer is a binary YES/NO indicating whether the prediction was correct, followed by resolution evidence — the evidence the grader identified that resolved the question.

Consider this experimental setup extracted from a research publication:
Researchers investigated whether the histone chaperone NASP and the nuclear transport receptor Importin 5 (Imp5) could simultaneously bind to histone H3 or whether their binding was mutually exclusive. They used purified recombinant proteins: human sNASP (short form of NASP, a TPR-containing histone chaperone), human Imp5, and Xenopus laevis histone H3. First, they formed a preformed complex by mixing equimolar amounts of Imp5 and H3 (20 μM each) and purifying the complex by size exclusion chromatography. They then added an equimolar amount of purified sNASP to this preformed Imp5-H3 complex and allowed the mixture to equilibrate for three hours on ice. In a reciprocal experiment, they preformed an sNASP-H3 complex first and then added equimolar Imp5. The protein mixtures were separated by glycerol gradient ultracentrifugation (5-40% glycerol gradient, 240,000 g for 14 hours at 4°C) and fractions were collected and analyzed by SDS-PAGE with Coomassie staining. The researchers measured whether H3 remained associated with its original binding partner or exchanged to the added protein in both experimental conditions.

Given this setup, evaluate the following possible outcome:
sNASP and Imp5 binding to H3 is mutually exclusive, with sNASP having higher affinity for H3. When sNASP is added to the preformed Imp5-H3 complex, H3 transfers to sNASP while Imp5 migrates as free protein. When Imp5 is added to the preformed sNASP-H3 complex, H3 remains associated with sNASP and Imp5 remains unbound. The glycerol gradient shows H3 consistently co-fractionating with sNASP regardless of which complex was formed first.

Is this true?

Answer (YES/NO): NO